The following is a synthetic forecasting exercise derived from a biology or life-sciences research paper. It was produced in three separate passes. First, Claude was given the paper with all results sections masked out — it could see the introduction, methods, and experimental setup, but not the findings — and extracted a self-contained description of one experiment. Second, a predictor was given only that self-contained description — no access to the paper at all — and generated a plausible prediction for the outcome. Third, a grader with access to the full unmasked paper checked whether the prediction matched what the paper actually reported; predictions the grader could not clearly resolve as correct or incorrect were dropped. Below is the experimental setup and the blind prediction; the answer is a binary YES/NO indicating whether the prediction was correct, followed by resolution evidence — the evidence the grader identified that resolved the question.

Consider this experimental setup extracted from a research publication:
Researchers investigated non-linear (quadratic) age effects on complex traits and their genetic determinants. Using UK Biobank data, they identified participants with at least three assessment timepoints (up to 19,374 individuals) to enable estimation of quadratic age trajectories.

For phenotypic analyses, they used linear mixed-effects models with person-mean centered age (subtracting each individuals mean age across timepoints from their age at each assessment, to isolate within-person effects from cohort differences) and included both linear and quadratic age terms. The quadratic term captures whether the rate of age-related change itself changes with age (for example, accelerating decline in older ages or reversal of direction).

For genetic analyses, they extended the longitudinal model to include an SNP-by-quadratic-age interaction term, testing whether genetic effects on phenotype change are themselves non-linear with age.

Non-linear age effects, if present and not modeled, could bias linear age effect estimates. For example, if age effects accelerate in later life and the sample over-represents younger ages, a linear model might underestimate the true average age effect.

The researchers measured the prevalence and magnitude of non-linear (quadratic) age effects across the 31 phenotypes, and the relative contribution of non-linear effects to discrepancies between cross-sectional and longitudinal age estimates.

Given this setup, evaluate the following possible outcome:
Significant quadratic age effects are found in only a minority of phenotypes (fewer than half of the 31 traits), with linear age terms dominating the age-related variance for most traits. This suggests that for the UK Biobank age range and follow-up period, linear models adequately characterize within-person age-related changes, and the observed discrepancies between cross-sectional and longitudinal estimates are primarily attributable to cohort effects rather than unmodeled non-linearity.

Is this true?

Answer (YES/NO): NO